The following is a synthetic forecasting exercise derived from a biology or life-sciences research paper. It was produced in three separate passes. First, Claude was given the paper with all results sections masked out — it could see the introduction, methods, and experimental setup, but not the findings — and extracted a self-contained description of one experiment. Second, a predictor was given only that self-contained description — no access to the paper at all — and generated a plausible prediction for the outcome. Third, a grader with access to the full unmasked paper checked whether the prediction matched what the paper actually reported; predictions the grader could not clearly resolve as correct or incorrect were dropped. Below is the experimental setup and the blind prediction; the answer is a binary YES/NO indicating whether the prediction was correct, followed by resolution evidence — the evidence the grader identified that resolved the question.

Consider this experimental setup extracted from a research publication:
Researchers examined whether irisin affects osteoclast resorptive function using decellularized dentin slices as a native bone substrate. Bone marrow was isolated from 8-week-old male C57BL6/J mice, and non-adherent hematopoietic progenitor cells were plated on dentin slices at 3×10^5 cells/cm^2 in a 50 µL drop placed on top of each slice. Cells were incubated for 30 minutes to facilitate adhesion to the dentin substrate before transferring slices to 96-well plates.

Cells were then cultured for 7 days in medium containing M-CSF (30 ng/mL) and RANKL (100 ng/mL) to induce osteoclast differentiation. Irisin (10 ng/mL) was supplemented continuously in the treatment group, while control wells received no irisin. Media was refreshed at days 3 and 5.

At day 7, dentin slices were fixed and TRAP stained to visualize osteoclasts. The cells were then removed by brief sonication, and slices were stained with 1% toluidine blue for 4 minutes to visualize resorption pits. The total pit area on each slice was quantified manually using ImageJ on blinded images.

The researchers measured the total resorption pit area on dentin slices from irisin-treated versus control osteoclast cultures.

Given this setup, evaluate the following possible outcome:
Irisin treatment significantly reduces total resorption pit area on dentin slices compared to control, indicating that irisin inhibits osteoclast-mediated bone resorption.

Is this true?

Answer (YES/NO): NO